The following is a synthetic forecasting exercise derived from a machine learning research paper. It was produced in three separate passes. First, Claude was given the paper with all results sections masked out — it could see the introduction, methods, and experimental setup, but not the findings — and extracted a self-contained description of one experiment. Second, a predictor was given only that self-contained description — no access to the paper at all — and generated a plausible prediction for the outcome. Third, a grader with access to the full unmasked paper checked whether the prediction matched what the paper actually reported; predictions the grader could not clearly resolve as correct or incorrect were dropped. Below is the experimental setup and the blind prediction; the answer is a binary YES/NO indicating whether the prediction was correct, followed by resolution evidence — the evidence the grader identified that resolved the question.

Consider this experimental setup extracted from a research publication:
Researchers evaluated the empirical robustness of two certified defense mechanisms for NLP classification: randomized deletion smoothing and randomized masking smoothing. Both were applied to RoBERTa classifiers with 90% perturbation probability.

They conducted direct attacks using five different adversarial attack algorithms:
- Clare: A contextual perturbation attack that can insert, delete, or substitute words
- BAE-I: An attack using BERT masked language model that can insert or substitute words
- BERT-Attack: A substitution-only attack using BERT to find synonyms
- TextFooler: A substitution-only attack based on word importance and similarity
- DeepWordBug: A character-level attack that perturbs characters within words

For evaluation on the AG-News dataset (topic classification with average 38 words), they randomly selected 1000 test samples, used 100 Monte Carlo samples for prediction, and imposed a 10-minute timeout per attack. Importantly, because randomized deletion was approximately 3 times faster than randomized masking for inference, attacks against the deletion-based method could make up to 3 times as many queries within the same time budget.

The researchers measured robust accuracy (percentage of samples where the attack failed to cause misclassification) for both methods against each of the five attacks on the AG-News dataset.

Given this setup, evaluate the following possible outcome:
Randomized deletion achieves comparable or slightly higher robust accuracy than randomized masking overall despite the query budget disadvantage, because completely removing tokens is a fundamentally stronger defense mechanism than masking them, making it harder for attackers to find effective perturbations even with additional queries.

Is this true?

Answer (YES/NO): YES